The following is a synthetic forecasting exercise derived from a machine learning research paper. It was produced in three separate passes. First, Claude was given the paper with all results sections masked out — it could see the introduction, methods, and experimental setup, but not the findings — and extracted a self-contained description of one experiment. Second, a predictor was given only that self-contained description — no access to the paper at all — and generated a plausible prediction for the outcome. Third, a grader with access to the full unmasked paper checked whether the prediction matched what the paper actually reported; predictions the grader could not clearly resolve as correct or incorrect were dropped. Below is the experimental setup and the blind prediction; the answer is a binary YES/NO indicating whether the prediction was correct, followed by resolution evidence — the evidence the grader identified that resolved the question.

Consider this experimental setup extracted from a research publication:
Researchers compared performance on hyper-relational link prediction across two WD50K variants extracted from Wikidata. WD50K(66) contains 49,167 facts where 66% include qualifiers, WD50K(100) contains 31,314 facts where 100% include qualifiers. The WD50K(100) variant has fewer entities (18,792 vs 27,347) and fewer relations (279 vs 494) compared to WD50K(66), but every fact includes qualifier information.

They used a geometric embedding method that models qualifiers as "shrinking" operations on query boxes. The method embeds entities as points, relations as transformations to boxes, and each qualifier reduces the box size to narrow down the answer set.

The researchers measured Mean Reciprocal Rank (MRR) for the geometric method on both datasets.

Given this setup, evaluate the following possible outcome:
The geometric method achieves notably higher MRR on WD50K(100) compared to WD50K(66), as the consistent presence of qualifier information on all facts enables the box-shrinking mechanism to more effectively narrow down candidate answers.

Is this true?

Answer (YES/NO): YES